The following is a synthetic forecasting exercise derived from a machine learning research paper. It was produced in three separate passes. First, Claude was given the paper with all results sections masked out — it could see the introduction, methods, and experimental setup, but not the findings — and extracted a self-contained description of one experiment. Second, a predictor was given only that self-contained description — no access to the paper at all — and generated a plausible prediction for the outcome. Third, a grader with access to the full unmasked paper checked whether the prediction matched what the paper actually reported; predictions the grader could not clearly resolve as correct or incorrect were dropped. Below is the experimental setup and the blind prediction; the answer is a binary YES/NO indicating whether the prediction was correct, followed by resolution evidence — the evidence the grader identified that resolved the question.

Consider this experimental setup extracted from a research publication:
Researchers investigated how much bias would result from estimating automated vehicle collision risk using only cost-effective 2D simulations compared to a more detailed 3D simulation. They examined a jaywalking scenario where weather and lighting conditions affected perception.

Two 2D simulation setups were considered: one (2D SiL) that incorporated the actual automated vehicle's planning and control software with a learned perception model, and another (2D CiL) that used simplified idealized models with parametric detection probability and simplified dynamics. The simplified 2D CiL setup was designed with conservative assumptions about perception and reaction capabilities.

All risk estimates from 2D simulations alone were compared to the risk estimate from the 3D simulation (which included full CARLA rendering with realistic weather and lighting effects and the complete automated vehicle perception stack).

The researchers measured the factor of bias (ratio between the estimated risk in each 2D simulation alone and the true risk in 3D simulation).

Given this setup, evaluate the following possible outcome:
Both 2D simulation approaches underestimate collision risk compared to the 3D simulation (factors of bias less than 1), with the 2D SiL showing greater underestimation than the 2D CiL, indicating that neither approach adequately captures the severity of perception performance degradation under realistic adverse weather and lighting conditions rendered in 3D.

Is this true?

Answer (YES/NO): NO